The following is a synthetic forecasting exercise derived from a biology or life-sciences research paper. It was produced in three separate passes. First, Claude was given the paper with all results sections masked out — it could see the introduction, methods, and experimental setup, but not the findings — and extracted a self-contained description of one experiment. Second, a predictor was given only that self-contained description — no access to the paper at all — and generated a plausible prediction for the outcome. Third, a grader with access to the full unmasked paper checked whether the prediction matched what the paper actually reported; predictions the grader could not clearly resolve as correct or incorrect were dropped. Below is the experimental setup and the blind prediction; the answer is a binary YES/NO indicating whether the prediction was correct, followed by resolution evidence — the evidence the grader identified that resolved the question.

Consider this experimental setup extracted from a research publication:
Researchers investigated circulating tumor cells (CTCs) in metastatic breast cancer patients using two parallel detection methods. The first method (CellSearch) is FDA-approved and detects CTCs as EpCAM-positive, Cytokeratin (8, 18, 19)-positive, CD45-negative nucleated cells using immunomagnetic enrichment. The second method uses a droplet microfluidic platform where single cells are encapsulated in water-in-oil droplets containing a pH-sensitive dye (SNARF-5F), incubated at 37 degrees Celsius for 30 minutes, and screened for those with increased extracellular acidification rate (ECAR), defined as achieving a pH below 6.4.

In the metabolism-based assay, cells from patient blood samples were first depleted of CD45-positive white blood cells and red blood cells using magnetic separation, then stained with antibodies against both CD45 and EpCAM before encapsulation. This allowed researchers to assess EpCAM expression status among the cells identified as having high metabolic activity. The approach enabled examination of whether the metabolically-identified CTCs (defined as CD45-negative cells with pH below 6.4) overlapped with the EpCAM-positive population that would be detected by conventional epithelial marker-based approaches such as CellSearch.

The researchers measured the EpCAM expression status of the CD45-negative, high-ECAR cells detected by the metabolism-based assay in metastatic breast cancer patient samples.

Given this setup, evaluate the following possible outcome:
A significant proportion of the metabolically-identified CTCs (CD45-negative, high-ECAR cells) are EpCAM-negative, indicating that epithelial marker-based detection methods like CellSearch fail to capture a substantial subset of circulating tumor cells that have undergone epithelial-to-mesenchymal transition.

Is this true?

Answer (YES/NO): YES